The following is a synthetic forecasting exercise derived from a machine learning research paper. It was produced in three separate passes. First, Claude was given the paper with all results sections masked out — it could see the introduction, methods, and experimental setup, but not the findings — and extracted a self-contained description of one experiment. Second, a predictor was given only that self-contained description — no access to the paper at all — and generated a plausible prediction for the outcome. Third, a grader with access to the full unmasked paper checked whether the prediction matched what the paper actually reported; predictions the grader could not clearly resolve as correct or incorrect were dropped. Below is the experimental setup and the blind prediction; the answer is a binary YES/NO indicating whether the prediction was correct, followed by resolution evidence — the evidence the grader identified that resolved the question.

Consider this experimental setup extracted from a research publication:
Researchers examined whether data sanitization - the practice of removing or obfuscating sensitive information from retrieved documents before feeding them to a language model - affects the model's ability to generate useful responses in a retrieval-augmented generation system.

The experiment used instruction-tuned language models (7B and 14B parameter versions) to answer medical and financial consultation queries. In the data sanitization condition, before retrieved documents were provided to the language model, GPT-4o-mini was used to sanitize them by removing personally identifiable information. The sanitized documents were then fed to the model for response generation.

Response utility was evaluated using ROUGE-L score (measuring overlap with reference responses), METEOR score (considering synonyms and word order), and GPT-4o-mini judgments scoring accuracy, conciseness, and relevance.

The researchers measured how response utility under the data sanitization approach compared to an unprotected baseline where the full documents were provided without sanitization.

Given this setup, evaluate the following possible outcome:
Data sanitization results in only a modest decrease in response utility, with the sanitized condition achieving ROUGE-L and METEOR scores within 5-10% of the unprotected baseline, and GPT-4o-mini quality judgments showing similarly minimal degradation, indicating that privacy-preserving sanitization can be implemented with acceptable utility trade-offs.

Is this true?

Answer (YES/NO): NO